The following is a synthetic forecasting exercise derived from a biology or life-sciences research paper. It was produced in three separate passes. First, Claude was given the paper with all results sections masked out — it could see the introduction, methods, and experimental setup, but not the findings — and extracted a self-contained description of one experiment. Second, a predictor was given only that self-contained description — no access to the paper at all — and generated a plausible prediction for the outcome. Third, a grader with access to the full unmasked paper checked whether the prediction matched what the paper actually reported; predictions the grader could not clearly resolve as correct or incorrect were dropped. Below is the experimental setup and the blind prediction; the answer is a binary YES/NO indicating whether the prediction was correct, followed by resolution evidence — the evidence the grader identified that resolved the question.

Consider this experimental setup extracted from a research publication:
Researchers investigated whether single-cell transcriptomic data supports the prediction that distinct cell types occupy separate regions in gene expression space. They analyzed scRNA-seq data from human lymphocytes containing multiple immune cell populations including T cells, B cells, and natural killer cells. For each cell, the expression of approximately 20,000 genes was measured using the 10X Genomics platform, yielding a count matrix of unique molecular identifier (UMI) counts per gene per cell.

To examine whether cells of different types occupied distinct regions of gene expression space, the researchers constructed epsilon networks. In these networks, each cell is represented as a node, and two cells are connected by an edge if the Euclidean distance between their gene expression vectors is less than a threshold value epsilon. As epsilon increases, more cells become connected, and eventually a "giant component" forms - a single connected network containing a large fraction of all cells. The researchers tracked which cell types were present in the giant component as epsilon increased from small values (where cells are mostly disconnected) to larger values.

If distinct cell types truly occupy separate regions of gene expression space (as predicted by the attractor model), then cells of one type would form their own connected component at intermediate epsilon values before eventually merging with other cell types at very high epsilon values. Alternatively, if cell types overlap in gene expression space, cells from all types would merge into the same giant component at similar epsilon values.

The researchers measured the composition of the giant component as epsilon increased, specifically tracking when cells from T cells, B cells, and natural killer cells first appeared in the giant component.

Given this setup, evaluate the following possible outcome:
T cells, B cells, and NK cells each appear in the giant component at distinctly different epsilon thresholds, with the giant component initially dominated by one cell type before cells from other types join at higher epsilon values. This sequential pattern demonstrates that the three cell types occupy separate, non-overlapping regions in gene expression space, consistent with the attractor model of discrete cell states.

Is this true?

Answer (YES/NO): NO